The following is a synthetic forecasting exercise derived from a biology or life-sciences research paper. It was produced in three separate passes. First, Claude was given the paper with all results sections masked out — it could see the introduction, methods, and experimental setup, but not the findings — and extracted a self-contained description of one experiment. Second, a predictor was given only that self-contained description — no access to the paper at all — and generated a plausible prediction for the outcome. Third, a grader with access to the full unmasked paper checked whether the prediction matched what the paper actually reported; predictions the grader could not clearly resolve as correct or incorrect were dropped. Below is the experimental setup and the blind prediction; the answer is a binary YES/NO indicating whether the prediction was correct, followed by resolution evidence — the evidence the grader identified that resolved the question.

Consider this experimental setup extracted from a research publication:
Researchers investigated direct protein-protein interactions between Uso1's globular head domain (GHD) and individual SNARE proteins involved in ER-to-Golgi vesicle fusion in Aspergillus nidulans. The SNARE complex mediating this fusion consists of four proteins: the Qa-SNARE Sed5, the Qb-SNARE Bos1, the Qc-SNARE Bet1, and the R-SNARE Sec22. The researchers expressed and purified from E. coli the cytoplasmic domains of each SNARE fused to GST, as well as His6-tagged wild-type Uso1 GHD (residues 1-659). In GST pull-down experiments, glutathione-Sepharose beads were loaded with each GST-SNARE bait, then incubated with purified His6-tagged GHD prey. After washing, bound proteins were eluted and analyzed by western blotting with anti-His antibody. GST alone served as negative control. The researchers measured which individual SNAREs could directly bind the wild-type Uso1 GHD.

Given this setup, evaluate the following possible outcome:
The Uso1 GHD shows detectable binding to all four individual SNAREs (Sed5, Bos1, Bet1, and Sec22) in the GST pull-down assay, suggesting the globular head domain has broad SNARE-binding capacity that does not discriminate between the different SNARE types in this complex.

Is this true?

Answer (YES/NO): NO